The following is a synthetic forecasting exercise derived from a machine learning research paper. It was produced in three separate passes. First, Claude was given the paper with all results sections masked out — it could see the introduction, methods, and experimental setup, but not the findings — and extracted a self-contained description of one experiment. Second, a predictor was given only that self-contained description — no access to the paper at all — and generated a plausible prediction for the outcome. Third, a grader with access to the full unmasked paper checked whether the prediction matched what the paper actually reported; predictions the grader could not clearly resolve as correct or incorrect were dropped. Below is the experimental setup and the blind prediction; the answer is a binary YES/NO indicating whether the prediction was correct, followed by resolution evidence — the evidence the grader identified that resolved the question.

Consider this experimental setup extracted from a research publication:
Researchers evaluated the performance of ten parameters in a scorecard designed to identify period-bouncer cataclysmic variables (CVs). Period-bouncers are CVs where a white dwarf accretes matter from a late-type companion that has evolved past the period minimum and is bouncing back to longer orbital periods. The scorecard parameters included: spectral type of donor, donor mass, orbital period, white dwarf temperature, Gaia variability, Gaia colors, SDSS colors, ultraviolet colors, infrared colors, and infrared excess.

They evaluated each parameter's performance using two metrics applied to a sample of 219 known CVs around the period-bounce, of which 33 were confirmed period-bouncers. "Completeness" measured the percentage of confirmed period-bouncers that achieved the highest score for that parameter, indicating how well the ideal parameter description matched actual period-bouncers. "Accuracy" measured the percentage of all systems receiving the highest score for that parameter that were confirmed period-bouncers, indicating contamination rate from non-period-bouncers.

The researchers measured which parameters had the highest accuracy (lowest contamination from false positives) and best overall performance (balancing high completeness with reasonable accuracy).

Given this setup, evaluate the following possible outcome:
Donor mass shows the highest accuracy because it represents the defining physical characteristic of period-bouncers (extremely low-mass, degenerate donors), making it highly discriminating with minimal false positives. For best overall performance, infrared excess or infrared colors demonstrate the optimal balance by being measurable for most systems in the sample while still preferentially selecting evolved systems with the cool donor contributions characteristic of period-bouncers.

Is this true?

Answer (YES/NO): NO